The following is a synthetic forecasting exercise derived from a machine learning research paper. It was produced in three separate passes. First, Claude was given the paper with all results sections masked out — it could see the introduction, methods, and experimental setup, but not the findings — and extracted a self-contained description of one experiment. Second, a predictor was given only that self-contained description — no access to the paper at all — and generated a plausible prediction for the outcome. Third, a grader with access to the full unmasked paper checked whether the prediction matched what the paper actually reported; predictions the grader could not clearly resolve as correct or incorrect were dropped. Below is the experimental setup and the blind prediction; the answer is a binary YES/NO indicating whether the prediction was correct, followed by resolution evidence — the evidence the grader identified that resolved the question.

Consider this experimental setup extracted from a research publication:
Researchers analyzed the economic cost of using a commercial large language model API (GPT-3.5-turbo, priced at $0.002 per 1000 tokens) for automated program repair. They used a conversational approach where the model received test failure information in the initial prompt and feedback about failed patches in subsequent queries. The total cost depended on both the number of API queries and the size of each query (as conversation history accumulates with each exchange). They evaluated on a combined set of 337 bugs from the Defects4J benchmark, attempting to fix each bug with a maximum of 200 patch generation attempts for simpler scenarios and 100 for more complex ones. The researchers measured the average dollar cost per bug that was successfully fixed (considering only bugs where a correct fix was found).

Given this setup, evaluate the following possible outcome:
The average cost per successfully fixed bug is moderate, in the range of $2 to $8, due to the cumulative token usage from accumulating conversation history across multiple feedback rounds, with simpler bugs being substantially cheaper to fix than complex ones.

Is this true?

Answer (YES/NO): NO